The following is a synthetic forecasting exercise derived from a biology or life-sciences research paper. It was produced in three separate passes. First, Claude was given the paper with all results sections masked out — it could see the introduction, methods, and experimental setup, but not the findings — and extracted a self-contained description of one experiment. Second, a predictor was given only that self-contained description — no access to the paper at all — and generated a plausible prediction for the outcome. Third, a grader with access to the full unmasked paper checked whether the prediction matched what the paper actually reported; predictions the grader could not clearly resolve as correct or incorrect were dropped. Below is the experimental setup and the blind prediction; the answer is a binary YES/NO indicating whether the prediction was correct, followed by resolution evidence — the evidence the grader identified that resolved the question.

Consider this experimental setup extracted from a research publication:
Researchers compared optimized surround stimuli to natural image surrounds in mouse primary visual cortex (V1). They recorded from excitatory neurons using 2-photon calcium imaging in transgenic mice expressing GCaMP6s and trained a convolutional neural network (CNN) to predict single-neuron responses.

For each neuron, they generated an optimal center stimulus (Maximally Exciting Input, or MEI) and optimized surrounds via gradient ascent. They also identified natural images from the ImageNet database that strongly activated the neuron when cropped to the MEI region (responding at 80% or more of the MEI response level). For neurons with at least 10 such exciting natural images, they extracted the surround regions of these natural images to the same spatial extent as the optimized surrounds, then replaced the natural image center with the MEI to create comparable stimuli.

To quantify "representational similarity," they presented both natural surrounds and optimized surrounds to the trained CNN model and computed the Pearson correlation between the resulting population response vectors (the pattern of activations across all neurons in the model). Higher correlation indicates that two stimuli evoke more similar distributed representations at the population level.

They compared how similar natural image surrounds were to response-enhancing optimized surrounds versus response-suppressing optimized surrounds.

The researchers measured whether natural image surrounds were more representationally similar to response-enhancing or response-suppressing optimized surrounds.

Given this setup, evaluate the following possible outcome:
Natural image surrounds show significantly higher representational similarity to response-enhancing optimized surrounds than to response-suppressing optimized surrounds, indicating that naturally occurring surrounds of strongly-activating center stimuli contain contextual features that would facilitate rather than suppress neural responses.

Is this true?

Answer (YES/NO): YES